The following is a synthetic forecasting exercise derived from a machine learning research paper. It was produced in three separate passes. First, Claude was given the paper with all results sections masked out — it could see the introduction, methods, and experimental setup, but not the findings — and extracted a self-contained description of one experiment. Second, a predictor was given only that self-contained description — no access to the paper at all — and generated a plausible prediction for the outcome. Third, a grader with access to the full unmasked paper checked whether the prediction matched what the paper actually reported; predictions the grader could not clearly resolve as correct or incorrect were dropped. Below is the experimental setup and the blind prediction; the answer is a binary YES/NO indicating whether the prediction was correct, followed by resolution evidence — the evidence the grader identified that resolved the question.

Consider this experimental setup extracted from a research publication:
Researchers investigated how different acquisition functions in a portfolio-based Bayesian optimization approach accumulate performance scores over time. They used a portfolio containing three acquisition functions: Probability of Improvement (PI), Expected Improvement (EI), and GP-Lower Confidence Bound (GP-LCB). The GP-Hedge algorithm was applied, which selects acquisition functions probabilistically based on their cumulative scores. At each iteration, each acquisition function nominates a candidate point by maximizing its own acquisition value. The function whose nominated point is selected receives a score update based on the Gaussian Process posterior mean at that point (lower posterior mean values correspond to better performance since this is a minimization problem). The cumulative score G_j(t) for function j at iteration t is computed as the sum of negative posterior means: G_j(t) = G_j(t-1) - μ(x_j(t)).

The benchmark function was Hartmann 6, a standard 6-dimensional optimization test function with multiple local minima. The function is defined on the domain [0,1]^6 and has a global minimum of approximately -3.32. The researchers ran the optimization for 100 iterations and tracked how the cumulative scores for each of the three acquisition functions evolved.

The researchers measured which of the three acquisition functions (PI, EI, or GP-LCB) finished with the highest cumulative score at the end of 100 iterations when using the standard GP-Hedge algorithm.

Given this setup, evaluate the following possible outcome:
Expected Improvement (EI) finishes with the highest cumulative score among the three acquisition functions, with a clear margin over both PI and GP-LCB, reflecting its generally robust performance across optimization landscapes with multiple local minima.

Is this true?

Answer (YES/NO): NO